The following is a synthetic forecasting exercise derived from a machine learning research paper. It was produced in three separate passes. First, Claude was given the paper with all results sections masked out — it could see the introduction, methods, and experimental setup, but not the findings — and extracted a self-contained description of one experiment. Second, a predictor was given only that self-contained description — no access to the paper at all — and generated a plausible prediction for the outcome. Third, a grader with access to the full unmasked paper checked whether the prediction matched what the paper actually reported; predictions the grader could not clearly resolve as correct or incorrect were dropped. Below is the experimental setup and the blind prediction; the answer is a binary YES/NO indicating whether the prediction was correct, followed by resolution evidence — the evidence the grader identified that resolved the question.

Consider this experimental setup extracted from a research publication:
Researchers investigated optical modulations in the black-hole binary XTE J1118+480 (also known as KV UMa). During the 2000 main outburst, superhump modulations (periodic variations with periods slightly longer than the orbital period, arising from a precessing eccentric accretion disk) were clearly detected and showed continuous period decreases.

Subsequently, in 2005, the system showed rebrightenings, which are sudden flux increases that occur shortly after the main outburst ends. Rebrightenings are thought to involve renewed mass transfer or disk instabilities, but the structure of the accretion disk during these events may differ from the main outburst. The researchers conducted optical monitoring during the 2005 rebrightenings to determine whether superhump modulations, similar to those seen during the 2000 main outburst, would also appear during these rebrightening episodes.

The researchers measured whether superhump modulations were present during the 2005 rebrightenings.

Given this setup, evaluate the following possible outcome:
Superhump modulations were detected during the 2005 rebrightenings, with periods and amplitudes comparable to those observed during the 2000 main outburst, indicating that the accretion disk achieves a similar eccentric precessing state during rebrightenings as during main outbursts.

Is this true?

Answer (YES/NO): NO